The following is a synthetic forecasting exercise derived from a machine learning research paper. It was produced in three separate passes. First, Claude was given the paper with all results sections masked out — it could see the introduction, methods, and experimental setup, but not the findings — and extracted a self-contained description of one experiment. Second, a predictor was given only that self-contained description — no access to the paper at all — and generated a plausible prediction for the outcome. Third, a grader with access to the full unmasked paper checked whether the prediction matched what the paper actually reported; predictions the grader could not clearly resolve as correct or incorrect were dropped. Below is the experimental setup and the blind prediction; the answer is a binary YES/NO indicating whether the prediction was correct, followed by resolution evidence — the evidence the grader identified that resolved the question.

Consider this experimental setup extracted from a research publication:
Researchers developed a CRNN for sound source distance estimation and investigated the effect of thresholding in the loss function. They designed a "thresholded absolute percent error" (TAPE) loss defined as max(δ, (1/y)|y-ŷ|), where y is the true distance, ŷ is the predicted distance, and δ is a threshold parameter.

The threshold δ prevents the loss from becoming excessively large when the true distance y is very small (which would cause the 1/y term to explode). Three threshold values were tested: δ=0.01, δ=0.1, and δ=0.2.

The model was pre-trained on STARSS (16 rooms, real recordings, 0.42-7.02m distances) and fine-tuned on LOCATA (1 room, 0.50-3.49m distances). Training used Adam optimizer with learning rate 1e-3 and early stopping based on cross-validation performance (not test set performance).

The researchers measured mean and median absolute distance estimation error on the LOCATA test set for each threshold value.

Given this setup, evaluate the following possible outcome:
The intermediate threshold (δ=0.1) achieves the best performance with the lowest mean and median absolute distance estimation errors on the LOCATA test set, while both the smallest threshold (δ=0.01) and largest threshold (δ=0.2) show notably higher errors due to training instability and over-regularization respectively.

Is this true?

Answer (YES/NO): NO